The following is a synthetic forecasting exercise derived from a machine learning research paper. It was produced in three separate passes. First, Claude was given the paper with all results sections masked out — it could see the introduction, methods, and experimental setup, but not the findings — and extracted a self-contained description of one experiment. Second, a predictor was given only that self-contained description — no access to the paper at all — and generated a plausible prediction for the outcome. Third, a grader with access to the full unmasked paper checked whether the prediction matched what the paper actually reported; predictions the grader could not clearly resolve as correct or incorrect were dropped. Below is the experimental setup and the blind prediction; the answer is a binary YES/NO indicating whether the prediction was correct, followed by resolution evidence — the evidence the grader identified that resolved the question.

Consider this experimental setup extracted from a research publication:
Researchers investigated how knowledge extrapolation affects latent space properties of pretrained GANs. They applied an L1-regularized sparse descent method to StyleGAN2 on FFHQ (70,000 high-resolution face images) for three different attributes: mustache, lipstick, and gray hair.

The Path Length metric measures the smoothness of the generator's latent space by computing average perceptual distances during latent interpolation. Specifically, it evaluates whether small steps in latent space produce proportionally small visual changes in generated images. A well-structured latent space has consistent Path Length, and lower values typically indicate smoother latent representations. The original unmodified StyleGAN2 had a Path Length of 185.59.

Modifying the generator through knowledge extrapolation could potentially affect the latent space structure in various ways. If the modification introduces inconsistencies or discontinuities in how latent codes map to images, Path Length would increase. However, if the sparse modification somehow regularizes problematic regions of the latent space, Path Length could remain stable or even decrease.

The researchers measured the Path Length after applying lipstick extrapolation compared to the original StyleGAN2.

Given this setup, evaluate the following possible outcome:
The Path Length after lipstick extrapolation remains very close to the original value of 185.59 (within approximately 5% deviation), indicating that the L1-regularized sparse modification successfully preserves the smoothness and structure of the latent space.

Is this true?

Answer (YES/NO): NO